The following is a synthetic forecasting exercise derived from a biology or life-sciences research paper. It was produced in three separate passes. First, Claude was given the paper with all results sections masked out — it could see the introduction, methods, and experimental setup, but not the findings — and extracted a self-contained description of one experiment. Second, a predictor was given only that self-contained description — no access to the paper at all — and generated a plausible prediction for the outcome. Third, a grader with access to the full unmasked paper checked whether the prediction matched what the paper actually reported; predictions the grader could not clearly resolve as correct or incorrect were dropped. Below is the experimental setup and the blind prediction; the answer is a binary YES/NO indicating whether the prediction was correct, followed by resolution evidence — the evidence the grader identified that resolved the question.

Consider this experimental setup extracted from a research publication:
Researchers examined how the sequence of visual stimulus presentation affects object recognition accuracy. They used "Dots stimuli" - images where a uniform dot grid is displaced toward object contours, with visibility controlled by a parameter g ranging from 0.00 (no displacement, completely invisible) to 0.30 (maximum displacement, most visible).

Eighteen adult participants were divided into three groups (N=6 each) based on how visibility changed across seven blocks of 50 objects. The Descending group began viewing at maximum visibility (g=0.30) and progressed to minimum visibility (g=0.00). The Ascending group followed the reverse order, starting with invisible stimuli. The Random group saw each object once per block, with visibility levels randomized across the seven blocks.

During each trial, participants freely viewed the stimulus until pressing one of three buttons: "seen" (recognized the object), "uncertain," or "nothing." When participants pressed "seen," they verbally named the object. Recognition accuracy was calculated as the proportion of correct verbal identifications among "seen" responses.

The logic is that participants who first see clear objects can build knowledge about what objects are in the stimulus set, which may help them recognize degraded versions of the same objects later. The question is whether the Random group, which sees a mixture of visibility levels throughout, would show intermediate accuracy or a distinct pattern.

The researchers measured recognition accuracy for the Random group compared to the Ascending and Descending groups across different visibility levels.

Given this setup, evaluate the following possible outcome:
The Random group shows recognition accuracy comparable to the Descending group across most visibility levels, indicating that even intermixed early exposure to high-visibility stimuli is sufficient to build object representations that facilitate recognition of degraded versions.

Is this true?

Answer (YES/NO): NO